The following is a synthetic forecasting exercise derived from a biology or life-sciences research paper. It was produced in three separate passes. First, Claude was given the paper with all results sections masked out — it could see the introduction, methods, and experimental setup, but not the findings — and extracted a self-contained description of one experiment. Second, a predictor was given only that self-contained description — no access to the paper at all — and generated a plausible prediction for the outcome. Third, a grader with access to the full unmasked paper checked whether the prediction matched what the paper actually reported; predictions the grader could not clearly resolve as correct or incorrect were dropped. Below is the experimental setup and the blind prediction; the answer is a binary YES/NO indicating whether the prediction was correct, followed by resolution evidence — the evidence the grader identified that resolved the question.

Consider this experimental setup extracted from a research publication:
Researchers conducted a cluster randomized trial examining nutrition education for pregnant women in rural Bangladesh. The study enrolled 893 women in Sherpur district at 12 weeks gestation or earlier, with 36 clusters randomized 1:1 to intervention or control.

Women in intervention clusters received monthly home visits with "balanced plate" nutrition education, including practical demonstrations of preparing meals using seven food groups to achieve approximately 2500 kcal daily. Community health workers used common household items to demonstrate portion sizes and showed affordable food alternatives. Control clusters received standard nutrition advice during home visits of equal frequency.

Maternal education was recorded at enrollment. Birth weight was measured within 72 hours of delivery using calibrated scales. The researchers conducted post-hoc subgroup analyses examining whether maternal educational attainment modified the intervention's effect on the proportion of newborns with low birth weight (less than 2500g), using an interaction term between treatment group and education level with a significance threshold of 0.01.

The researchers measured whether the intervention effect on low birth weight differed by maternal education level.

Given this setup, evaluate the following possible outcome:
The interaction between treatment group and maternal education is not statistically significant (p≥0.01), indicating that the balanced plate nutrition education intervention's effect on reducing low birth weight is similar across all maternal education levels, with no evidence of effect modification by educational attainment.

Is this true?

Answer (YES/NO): YES